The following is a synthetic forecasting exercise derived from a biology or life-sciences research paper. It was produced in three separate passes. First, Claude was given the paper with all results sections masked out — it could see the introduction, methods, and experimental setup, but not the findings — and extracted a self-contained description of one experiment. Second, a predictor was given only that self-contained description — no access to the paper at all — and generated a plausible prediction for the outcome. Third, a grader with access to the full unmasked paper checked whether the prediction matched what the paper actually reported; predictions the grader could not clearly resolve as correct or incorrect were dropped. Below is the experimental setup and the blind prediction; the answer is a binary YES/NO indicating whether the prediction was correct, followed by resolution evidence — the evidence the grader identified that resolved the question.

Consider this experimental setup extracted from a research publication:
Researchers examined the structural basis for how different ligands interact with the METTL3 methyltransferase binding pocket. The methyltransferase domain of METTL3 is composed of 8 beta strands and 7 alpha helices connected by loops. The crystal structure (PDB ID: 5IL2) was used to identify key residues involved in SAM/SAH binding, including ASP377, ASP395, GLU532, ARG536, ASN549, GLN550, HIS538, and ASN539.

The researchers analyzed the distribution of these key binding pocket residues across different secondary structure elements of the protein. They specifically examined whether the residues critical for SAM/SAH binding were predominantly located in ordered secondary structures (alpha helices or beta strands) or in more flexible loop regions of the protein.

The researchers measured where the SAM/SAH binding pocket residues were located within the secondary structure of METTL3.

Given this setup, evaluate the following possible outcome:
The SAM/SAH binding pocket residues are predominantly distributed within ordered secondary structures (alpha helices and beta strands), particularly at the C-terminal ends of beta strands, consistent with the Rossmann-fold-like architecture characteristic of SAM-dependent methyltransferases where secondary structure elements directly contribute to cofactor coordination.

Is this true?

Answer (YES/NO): NO